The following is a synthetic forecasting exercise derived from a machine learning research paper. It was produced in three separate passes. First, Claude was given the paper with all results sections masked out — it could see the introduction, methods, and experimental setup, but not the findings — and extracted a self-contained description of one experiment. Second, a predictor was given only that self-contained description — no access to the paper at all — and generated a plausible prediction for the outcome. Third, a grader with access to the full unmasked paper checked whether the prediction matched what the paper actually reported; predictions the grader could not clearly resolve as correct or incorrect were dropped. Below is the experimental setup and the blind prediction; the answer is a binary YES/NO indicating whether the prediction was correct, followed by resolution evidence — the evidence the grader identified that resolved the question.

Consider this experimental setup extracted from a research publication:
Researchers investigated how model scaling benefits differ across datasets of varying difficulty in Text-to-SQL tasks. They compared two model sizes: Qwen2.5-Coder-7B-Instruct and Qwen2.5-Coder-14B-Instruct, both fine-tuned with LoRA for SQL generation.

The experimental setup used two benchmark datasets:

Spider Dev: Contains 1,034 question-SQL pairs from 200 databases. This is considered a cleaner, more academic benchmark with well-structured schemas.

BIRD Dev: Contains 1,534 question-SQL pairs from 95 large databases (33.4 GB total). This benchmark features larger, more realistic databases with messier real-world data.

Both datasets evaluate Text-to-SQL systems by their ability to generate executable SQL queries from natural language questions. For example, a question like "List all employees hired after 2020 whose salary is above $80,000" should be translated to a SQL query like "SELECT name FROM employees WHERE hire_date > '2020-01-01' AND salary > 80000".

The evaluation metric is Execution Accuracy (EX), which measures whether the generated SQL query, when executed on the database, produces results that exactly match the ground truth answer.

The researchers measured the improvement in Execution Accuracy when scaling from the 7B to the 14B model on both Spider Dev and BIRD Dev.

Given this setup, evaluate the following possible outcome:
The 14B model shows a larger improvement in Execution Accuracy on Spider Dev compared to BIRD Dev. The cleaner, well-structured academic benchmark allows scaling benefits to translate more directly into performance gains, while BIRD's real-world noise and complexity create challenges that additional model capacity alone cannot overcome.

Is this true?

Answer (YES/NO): NO